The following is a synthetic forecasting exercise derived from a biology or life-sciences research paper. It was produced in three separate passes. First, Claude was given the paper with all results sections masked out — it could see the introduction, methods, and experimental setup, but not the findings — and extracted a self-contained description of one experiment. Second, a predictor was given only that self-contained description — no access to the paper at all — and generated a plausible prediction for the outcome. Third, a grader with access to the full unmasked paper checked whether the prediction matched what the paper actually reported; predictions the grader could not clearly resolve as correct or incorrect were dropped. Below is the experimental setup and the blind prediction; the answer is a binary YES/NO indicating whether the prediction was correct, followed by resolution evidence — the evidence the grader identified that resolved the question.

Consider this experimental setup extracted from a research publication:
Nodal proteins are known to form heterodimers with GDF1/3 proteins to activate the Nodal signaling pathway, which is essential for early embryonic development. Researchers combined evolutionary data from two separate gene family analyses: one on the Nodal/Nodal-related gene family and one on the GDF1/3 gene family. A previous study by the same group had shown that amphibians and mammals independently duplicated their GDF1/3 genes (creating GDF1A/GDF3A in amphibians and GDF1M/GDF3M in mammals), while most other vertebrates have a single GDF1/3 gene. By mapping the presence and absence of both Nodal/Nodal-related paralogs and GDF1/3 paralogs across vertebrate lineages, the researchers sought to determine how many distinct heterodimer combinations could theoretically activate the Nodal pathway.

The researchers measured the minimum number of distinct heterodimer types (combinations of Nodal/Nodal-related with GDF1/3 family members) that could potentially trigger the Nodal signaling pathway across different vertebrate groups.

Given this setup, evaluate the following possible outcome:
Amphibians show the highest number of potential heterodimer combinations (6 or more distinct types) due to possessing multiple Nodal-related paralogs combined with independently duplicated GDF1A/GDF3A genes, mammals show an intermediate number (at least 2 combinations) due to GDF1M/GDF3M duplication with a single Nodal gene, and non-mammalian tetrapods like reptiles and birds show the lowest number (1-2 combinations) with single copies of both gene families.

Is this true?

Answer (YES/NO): NO